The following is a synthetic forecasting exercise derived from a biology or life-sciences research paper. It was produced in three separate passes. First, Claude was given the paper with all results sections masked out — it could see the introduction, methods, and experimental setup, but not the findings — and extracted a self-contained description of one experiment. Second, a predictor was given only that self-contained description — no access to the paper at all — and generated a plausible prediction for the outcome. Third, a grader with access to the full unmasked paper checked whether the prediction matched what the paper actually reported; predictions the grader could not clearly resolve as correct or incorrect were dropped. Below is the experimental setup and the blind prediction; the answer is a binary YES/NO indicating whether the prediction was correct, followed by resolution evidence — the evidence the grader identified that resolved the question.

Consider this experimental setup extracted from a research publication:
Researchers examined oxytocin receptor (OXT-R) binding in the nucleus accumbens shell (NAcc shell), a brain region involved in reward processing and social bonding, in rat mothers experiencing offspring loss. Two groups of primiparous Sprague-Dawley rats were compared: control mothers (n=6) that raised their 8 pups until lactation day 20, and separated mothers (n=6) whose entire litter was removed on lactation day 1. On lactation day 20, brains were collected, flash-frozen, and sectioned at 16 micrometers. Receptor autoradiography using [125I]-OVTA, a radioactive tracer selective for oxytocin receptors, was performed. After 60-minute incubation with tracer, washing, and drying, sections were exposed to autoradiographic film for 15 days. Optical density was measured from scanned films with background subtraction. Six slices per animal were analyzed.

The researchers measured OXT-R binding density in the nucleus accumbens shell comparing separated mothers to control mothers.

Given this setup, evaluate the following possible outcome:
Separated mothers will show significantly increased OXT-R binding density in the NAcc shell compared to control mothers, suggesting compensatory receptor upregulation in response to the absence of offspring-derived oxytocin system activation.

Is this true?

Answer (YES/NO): NO